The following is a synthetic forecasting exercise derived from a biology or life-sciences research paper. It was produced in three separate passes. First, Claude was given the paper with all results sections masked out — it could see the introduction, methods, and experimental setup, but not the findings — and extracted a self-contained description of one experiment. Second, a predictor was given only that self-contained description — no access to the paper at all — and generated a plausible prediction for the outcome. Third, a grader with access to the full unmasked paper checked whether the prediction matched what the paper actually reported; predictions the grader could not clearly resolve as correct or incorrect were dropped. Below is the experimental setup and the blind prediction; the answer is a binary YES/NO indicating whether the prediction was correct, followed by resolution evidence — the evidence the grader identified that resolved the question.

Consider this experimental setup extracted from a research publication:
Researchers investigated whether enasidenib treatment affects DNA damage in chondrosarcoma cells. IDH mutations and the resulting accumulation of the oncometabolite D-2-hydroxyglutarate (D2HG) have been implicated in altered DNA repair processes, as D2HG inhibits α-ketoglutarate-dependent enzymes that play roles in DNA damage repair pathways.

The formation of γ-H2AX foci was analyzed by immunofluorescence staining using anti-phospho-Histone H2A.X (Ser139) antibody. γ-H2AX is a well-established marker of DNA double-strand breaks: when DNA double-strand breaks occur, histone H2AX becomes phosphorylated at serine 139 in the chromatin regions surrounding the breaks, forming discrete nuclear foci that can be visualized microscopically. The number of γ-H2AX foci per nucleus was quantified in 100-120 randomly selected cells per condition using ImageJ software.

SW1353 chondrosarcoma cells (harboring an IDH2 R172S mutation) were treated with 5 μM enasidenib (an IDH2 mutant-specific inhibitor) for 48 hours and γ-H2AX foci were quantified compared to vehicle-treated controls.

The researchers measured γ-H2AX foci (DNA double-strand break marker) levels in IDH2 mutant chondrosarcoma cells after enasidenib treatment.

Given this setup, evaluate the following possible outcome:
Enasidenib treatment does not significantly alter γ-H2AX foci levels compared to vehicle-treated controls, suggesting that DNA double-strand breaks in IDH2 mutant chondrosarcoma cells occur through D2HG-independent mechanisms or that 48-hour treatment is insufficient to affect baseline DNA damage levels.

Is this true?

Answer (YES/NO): YES